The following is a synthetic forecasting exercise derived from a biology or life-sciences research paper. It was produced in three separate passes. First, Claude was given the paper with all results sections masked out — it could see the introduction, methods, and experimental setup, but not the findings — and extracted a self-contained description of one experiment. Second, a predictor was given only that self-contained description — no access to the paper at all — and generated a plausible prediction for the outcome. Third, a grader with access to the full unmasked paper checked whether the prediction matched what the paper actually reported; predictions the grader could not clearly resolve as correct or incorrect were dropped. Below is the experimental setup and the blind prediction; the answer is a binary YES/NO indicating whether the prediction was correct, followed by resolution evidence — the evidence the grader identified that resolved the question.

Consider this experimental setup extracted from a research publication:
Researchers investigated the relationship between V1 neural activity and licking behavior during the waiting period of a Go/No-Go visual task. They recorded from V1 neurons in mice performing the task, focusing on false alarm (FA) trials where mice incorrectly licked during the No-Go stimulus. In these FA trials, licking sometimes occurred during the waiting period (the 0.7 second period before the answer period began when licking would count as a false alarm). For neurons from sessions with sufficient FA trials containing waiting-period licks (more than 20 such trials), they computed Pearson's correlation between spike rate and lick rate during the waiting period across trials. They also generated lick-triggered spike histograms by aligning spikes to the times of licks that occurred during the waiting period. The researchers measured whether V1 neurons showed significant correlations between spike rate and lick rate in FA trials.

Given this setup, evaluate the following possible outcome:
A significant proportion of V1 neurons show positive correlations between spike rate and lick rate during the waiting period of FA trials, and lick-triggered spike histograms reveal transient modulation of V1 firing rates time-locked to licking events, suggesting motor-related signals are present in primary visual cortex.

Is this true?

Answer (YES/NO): NO